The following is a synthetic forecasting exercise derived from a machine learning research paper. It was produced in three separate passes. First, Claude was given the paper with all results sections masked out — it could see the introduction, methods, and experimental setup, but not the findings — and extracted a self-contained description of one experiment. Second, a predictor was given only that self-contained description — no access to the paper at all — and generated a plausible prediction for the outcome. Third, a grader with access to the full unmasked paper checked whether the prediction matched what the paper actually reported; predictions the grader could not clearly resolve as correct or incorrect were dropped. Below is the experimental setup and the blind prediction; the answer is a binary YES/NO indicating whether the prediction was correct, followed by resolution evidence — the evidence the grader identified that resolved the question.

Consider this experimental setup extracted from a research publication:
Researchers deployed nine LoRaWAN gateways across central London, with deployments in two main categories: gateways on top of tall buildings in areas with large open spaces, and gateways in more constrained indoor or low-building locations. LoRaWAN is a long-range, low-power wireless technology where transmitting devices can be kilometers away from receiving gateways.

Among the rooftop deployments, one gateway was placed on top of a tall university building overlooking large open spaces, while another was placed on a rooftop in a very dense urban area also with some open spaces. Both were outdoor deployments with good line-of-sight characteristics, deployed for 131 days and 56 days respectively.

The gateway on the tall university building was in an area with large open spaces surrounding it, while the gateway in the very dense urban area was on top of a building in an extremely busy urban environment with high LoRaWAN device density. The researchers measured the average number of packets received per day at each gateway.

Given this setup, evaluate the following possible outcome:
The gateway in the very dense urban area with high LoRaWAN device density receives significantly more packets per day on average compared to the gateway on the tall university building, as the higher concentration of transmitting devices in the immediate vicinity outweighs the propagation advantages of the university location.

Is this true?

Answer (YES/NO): YES